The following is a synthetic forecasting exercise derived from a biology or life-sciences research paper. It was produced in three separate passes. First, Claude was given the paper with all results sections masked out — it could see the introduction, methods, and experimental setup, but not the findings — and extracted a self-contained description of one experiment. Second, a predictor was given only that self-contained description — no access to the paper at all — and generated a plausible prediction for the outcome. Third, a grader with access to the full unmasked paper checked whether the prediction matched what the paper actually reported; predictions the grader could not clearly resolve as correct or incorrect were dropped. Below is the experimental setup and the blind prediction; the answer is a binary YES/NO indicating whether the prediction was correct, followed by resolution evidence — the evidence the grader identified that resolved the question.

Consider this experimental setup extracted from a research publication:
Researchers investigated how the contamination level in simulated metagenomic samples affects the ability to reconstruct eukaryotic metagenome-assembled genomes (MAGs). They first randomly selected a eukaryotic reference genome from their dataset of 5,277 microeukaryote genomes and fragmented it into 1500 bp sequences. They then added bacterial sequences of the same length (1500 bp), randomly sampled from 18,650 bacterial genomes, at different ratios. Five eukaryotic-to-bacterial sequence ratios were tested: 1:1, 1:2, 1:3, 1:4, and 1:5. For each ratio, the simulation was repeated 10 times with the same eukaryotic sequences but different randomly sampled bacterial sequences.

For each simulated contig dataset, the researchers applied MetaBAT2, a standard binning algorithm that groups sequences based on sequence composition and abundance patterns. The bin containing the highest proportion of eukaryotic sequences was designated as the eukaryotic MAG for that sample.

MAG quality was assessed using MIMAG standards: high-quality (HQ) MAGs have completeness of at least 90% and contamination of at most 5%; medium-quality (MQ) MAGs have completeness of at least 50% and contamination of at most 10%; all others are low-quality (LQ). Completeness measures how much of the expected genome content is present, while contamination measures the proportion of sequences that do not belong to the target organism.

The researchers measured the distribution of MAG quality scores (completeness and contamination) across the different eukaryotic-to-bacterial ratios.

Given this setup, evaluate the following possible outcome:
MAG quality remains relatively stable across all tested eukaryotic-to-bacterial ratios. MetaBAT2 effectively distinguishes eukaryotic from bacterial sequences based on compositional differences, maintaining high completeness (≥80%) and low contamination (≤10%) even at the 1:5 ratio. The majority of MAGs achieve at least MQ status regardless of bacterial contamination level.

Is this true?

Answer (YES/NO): NO